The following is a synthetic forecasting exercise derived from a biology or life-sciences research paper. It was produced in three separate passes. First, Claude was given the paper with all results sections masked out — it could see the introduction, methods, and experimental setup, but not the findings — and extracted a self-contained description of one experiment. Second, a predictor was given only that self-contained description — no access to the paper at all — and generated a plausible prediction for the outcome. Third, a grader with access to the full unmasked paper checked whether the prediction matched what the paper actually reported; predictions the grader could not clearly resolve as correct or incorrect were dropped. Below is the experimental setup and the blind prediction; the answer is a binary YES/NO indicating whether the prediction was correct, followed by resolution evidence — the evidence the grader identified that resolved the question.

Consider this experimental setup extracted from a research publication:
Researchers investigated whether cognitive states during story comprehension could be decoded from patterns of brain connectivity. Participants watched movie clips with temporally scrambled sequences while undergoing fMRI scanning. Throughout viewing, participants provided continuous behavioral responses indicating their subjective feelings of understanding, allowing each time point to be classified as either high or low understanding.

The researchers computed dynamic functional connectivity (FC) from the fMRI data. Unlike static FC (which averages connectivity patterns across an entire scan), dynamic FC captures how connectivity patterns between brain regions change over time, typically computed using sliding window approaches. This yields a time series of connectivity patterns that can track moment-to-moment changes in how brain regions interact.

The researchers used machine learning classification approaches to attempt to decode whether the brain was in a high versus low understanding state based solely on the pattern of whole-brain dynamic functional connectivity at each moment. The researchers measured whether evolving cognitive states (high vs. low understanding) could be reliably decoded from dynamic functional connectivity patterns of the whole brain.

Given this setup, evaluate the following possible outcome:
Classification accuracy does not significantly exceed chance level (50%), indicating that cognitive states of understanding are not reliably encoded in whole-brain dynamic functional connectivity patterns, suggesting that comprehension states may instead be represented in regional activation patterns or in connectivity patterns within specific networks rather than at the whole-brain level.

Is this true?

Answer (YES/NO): NO